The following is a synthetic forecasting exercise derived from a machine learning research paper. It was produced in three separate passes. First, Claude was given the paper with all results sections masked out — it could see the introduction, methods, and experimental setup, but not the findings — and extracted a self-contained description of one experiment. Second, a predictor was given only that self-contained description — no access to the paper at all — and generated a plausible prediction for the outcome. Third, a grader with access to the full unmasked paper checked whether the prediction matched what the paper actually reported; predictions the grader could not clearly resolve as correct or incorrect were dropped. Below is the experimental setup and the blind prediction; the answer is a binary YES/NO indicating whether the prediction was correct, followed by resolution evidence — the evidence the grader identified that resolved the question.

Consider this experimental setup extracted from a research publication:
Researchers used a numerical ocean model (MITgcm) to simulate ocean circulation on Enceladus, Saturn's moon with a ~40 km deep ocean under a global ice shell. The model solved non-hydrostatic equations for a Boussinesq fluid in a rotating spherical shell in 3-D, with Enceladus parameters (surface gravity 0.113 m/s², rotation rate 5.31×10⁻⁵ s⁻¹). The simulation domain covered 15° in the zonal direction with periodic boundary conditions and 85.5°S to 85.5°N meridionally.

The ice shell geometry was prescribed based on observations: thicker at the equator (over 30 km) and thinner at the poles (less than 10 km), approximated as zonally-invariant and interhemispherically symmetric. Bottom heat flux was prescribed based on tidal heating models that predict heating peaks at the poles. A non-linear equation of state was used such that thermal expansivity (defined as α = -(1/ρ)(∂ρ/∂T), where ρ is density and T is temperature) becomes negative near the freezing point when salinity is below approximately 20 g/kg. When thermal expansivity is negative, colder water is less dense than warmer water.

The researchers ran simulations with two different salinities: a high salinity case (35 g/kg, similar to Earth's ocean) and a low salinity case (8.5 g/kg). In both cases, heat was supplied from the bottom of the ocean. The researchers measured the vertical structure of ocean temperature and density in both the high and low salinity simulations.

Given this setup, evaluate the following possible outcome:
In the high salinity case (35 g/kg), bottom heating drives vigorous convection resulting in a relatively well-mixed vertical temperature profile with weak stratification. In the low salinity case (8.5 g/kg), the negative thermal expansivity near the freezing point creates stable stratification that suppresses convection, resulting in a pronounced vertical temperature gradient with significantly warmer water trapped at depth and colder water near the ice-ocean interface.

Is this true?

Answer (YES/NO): YES